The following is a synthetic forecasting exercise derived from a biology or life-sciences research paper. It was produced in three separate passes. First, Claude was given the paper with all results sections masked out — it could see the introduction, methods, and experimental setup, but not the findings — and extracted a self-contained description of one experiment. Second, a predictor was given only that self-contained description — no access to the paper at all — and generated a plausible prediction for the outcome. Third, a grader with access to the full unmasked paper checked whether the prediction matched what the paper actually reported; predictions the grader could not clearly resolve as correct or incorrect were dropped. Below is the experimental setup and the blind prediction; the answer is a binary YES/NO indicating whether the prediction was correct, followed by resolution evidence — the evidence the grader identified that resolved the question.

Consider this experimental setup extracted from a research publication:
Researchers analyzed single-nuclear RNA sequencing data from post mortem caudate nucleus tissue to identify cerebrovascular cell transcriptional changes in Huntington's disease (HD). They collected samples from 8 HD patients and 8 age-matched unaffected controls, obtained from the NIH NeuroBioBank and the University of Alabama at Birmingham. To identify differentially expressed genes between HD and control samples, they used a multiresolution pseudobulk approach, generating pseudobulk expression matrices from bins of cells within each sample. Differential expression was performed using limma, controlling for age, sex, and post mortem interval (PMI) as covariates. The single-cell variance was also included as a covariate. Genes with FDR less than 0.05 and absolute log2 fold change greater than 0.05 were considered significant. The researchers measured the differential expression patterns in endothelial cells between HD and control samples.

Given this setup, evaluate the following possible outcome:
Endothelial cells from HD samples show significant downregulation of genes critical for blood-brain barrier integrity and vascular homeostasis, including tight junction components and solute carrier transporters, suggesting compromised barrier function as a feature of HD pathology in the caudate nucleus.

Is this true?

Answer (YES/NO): NO